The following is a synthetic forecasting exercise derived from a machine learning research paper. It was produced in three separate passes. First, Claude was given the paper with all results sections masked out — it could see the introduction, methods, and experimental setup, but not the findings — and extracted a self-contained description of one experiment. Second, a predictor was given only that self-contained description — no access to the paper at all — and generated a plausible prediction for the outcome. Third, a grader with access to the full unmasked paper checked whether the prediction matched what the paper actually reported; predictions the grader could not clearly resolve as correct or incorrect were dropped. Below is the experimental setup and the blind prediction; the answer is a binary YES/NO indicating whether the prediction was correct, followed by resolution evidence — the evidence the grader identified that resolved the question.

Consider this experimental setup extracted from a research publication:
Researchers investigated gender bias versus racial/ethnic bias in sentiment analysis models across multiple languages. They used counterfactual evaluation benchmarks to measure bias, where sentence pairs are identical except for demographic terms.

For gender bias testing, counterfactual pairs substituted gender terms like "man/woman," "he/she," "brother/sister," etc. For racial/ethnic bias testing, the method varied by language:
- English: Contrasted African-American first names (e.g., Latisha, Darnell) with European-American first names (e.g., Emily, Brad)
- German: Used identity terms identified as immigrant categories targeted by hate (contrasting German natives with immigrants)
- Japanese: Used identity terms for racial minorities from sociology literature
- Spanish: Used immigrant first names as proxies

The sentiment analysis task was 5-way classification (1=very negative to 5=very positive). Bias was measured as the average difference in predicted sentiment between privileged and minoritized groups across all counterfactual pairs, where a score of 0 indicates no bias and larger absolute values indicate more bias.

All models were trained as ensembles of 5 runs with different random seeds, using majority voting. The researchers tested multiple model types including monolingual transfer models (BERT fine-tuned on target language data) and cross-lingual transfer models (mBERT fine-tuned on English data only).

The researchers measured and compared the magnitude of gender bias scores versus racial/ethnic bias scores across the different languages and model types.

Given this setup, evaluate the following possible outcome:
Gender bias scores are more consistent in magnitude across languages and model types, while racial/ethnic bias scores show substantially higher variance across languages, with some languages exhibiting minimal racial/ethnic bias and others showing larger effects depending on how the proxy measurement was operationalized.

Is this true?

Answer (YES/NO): NO